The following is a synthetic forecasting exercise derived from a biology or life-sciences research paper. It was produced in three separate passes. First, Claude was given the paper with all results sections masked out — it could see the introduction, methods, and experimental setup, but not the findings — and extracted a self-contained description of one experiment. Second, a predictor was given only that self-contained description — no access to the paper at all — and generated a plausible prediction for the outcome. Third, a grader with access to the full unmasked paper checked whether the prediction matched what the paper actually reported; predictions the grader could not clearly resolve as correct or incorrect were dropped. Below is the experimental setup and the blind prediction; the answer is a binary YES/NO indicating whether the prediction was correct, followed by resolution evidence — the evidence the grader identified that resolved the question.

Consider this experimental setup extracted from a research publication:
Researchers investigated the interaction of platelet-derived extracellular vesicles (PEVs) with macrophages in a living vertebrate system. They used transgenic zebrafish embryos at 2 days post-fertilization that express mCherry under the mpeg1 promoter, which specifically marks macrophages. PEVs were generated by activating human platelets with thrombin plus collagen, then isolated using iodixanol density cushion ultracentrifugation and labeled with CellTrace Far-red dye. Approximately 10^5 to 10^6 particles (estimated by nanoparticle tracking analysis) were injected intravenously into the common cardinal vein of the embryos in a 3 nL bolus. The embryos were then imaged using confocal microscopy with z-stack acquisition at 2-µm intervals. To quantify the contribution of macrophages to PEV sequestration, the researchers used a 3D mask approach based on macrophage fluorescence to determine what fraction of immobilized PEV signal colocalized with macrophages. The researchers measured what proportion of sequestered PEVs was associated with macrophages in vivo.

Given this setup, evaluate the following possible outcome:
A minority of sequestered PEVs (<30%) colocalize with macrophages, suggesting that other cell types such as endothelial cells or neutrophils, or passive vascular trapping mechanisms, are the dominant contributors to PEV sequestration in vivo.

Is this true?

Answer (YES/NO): NO